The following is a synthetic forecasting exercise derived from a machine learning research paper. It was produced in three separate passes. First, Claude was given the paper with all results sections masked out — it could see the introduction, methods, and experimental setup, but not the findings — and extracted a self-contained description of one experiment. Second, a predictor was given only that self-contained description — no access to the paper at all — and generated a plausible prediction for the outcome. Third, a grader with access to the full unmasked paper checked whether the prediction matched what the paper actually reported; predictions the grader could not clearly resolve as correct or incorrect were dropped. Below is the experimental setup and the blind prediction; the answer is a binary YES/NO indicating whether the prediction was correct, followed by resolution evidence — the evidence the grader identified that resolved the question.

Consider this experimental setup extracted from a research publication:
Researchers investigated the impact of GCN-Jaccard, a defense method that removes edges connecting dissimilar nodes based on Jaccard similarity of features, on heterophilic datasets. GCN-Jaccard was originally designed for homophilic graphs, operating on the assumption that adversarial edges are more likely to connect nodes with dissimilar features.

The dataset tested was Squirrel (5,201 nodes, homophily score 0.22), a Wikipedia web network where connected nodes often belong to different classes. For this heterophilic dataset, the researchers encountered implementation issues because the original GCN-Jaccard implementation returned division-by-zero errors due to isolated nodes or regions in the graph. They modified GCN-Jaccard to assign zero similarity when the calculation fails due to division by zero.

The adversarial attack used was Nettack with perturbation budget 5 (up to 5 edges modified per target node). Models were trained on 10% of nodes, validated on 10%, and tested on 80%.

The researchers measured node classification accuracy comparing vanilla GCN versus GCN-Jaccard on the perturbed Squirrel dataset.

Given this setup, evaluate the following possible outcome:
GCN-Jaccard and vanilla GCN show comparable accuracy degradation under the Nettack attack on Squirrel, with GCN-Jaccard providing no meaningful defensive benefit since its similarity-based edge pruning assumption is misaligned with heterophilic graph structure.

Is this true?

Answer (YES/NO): NO